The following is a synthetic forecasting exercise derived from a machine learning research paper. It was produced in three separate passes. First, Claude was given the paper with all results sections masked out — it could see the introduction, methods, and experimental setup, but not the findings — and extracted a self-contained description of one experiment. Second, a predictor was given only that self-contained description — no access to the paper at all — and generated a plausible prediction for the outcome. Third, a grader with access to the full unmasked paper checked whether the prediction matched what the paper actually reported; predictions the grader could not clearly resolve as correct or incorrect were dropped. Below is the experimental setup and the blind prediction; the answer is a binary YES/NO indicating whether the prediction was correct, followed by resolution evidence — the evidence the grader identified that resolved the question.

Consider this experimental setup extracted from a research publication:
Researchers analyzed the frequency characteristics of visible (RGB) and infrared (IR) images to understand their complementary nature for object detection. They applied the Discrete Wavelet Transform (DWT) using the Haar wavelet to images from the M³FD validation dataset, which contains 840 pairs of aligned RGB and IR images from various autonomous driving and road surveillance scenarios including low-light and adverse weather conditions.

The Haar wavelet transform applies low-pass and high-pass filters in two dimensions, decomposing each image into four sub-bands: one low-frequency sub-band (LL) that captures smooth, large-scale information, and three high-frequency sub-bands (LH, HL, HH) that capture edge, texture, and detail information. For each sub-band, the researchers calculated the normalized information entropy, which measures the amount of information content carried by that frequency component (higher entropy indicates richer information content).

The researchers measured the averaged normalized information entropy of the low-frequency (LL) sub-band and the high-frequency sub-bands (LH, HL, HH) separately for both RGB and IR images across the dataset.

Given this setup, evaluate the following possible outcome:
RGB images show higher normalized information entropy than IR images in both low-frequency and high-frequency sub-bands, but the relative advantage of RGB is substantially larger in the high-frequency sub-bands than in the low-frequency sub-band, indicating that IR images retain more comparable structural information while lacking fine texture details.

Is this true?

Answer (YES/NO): NO